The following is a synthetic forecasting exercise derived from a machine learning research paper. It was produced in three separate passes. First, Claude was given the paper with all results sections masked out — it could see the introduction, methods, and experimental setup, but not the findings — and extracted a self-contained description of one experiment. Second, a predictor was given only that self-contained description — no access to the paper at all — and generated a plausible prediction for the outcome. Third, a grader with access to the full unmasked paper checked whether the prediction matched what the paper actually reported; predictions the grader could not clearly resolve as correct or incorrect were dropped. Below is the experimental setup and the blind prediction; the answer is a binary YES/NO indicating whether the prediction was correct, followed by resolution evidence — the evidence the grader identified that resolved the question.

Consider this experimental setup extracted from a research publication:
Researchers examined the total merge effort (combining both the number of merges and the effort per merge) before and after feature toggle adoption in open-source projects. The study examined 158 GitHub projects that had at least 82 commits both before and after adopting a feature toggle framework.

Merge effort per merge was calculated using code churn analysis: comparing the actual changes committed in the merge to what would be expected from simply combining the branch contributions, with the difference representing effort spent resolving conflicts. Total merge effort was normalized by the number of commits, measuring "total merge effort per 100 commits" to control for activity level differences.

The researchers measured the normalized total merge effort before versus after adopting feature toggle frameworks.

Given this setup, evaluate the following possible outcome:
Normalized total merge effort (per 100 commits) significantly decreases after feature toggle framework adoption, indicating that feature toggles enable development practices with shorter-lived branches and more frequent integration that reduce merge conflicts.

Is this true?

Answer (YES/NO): YES